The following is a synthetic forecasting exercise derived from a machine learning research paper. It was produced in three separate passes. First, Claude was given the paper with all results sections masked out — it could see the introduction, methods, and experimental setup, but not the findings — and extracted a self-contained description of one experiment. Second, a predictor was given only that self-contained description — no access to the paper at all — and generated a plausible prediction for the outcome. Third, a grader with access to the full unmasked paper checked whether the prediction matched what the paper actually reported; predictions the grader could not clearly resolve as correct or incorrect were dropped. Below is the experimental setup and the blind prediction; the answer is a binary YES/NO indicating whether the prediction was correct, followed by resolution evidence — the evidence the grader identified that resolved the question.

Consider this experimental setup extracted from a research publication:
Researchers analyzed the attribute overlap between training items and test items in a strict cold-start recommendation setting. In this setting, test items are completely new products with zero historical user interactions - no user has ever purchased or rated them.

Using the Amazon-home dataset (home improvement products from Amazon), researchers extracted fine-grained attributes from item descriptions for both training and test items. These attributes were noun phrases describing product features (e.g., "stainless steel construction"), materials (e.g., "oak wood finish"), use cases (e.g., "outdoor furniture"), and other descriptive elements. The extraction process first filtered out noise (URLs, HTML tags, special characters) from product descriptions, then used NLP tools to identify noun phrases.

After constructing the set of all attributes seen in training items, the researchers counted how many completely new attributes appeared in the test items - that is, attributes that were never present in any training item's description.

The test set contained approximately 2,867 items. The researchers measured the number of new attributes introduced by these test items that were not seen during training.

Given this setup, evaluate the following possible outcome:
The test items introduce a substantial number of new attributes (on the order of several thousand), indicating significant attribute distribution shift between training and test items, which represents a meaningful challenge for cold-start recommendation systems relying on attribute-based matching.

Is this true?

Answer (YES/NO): NO